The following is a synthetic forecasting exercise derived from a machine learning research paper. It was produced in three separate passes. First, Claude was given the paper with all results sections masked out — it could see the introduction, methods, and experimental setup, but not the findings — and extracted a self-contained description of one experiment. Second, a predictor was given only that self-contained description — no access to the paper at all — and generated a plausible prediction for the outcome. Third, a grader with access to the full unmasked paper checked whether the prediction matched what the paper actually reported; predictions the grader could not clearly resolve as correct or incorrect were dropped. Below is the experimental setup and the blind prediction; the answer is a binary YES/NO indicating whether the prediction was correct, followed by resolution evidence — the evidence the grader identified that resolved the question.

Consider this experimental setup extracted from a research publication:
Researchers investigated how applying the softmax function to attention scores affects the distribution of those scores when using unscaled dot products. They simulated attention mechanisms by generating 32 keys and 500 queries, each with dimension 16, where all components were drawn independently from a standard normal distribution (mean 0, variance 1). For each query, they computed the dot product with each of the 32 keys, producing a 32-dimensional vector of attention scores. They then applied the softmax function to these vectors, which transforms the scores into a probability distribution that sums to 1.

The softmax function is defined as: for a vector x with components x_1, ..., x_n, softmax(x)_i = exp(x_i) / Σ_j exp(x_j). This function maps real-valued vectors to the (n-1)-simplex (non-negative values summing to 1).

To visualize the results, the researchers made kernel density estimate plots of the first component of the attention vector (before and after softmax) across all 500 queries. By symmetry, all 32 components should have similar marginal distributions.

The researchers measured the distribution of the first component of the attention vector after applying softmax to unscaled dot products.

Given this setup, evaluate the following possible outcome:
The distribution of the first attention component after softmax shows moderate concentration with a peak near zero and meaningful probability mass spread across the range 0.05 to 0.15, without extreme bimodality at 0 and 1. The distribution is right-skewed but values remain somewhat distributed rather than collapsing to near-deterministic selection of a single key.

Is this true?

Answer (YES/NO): NO